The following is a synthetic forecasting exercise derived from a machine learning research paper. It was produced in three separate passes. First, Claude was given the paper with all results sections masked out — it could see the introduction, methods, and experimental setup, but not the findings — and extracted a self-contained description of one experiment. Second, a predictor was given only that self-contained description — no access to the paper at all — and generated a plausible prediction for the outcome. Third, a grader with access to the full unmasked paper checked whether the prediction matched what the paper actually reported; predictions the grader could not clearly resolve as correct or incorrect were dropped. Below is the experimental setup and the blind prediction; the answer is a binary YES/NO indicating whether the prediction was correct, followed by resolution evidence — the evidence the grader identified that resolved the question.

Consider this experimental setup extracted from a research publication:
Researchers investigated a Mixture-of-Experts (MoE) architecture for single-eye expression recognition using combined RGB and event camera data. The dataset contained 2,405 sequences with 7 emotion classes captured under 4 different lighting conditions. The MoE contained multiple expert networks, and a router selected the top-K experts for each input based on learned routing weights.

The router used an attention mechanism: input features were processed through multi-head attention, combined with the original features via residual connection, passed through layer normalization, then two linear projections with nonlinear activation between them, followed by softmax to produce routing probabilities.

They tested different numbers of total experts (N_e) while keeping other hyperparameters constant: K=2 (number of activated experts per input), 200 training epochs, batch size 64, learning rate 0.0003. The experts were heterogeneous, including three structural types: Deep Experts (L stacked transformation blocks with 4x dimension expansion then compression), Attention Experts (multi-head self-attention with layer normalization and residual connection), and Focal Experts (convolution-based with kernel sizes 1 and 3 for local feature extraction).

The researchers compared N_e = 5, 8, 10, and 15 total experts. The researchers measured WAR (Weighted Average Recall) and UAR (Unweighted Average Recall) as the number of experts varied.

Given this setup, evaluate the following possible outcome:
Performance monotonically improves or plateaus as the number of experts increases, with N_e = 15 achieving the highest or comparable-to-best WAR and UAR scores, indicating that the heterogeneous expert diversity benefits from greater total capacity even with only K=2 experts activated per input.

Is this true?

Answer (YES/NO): NO